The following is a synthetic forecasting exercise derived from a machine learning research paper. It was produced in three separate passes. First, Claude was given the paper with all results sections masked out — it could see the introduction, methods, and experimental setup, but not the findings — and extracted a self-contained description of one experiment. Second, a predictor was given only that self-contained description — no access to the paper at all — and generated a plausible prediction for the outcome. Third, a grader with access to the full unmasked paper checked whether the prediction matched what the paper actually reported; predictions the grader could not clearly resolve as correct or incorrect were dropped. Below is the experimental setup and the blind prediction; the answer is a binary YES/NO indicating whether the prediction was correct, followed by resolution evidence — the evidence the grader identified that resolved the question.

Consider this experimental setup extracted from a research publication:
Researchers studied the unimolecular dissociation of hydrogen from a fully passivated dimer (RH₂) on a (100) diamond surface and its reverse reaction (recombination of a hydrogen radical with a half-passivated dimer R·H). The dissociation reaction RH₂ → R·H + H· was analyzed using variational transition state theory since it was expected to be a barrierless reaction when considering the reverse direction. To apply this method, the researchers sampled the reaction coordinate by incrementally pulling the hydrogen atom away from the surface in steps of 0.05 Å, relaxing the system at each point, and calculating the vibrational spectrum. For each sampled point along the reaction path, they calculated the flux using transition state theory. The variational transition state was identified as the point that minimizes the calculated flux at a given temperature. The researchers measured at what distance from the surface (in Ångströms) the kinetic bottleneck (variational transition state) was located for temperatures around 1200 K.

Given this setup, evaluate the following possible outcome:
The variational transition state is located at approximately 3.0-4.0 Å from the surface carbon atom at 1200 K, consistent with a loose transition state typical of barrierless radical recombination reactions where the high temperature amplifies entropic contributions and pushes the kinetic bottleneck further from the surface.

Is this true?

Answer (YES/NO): NO